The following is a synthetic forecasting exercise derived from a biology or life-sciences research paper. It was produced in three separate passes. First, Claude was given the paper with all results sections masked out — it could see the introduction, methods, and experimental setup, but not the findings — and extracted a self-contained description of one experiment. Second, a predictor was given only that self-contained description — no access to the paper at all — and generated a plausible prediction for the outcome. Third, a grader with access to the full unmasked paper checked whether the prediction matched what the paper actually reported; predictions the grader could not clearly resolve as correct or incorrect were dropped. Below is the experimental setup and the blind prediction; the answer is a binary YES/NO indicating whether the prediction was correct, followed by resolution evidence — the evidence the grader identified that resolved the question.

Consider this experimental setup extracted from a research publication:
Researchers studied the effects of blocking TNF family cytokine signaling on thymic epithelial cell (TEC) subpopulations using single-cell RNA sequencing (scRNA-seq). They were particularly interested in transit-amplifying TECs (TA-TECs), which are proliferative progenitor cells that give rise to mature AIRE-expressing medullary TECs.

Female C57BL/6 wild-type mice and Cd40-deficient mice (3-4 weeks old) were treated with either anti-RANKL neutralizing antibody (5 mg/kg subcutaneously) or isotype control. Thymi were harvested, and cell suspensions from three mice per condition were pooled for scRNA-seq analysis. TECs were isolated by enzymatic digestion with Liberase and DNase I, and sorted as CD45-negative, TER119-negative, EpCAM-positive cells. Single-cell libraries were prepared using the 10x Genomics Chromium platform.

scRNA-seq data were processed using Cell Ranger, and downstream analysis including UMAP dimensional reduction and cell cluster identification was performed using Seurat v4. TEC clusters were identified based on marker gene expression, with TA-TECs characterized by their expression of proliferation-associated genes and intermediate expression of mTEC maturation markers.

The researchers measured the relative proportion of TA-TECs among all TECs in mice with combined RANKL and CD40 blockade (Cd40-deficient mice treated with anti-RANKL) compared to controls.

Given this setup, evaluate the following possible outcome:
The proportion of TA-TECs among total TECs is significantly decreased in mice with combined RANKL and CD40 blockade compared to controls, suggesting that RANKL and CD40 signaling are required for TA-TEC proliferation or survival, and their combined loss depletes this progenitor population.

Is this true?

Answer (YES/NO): YES